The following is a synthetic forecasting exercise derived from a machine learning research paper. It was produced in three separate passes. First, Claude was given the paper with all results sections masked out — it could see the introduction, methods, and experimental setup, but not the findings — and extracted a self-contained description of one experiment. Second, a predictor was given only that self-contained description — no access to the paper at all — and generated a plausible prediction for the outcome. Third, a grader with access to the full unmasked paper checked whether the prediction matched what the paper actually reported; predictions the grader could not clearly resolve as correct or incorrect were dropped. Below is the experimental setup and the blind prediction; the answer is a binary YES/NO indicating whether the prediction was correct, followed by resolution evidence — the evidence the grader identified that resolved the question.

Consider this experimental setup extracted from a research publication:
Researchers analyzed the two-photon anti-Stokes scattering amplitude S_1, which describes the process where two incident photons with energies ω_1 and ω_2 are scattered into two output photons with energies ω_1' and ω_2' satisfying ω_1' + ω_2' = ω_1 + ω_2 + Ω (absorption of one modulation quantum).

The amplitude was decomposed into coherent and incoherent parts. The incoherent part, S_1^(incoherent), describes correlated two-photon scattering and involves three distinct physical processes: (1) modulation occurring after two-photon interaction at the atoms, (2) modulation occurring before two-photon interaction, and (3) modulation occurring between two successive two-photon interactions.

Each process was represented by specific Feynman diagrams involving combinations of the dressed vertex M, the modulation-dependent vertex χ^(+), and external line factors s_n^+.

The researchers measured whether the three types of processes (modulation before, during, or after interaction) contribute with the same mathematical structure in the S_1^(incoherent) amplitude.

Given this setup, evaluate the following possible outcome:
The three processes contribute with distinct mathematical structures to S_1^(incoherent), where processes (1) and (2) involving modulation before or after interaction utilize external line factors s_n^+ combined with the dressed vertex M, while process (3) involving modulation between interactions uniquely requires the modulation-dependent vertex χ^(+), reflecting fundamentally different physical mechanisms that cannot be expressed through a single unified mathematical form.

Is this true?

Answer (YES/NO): YES